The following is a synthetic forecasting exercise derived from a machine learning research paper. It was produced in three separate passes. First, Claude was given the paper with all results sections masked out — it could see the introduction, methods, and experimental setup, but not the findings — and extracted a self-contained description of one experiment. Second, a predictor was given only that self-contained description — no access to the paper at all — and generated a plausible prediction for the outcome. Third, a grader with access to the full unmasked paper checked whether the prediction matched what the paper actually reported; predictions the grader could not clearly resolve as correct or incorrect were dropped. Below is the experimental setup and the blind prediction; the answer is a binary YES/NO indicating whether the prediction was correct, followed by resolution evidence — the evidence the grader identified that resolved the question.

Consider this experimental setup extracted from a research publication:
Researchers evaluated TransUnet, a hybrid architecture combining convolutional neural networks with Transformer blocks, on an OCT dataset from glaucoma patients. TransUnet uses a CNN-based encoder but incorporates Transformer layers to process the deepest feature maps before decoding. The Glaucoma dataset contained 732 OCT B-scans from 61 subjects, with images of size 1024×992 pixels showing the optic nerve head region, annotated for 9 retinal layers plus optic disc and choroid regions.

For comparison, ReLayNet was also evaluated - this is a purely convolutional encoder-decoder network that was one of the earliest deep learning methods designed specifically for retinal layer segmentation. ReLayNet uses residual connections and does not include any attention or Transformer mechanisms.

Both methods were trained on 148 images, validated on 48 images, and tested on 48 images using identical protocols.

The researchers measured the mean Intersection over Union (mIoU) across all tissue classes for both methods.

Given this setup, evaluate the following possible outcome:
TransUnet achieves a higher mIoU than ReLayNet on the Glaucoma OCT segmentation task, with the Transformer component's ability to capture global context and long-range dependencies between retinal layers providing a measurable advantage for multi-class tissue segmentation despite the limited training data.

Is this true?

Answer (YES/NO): NO